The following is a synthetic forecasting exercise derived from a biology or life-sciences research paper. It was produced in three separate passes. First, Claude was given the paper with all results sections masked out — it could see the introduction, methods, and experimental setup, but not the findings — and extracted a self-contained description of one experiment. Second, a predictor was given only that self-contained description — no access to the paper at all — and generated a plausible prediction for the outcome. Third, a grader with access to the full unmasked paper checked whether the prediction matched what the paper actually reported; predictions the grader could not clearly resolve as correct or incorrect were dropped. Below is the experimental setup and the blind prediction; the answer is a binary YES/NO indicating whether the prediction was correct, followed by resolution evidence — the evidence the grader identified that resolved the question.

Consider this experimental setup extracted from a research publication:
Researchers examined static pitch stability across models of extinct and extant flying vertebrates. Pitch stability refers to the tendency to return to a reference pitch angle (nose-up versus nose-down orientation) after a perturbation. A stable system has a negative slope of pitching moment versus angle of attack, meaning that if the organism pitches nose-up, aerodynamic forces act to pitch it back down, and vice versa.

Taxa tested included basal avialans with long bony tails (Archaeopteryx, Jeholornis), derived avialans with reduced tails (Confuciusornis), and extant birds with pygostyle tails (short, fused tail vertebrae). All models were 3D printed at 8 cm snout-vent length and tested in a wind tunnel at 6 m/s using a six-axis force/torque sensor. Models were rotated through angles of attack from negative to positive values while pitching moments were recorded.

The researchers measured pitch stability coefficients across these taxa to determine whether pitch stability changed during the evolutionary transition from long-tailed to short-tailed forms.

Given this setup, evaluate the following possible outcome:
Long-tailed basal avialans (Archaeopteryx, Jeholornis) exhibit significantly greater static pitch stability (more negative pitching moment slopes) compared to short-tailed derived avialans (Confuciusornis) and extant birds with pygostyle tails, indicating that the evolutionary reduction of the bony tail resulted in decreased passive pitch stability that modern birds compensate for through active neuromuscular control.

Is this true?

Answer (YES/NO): YES